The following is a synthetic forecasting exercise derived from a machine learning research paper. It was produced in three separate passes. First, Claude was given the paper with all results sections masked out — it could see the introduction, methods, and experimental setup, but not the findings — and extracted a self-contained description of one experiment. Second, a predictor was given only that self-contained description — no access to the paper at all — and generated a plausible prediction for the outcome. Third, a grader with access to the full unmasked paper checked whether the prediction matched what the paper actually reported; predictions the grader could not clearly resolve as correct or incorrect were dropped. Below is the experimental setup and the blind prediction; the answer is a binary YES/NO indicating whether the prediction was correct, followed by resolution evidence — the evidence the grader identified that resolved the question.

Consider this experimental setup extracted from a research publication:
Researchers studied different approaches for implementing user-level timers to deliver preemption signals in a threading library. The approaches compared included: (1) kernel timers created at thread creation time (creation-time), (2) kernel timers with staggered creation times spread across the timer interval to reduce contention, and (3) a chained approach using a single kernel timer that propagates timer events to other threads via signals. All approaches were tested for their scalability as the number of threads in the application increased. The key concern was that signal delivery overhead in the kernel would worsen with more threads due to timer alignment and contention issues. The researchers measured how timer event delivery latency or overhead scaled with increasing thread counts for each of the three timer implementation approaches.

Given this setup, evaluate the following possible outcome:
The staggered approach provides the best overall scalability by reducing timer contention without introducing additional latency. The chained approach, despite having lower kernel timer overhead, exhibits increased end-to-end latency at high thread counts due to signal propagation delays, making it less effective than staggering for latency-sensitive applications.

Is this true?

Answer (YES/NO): NO